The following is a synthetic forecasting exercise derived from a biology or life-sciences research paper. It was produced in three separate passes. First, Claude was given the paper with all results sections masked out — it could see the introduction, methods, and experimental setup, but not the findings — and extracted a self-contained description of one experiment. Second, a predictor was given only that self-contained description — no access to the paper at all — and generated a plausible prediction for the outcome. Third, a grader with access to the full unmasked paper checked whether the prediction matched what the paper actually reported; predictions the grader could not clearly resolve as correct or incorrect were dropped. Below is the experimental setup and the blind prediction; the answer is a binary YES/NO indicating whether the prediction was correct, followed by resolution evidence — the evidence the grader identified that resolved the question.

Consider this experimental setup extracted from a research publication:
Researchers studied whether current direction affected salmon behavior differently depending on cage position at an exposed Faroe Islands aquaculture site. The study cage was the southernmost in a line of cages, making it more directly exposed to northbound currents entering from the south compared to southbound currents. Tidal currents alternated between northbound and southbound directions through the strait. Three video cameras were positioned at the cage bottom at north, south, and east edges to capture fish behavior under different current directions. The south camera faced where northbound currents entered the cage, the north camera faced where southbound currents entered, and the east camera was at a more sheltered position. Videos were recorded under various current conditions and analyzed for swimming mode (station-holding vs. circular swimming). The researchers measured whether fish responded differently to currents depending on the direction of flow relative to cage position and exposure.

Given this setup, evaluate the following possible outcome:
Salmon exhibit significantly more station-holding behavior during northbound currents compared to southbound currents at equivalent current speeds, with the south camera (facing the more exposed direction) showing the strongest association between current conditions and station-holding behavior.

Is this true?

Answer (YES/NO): NO